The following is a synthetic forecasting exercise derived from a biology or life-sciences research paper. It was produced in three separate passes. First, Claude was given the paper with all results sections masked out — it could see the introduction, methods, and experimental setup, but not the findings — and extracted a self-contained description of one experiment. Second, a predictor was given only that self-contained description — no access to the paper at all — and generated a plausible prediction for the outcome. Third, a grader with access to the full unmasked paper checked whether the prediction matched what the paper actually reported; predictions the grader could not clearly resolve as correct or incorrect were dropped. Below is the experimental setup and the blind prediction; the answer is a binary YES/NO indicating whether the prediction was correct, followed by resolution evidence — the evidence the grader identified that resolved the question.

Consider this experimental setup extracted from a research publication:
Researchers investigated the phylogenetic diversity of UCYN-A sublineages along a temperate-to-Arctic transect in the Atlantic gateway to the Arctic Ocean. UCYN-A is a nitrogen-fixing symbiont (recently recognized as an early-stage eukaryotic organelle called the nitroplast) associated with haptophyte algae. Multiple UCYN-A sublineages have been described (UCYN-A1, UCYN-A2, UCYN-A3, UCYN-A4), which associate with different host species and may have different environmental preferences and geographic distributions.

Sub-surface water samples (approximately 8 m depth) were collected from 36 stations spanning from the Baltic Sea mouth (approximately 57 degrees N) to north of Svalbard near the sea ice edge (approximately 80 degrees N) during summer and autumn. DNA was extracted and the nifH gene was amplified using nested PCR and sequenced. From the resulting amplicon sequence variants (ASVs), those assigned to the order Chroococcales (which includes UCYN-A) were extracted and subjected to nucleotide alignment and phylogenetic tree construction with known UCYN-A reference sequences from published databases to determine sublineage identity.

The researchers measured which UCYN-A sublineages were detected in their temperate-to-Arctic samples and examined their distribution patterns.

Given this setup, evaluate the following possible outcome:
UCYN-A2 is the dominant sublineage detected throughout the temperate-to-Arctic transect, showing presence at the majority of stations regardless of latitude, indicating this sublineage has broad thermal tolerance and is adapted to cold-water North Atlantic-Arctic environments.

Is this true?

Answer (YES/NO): NO